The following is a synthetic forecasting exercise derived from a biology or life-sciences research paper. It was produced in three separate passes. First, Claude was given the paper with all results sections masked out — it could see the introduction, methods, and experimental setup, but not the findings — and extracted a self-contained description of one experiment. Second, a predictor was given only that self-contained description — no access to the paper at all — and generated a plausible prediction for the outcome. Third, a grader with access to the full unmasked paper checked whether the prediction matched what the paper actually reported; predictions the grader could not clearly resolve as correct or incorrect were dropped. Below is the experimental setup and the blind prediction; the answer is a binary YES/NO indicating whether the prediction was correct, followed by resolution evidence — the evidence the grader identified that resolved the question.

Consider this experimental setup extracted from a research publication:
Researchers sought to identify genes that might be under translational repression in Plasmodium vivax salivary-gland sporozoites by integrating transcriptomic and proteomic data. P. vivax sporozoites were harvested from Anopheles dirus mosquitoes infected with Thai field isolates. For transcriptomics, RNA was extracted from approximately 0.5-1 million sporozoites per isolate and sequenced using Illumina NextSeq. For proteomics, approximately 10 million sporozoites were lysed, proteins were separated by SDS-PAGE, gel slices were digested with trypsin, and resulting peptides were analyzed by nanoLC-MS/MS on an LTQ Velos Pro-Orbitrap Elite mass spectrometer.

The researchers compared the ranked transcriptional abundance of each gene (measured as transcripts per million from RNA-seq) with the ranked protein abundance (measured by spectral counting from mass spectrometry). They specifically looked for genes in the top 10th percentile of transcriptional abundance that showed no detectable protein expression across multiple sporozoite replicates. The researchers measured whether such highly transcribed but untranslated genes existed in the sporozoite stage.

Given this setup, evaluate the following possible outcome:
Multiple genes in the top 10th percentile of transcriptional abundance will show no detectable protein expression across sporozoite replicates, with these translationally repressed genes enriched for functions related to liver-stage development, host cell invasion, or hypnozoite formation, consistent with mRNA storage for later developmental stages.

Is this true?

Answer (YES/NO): YES